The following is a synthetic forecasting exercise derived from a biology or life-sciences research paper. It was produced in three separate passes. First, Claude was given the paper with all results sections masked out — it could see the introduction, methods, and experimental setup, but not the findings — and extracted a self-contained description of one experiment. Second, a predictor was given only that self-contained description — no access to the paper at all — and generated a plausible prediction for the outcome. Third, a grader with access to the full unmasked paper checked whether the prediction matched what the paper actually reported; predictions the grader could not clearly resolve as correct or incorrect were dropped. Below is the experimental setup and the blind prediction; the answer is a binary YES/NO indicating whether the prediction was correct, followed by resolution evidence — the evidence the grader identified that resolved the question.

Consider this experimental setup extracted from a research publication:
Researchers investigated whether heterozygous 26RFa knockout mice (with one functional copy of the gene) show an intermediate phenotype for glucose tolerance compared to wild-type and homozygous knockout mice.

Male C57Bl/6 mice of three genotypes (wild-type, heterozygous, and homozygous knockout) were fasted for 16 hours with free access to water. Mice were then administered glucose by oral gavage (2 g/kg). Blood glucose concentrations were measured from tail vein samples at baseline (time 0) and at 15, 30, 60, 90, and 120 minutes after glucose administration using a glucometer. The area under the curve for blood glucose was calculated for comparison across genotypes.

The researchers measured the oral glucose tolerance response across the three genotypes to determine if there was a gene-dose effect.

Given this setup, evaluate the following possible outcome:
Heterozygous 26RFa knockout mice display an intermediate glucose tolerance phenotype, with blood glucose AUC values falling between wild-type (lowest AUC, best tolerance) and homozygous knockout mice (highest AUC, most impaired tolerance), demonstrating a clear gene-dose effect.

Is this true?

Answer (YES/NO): NO